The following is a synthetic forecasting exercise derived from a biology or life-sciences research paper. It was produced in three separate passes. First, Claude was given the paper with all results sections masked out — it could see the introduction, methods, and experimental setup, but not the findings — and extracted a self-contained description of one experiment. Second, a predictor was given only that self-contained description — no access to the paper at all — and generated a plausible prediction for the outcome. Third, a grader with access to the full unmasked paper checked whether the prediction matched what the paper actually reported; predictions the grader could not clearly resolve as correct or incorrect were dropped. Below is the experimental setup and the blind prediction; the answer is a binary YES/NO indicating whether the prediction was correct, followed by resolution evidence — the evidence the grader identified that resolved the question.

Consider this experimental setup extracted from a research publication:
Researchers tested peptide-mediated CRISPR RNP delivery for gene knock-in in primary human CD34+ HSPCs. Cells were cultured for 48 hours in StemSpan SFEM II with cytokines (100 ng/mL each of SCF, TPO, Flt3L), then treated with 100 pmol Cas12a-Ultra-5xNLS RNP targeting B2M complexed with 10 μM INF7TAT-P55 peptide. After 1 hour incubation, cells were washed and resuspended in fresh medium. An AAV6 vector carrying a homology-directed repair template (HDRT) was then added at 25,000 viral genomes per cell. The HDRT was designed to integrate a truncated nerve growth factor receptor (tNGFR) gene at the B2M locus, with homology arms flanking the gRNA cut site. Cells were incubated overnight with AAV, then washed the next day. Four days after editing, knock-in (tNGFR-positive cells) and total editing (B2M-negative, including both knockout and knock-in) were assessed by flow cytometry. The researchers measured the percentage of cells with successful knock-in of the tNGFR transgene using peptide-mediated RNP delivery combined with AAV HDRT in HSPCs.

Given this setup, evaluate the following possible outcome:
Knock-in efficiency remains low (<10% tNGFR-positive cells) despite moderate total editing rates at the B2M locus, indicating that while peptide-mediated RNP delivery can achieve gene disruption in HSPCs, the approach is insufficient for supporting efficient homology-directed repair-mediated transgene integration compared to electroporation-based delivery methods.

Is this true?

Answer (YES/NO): NO